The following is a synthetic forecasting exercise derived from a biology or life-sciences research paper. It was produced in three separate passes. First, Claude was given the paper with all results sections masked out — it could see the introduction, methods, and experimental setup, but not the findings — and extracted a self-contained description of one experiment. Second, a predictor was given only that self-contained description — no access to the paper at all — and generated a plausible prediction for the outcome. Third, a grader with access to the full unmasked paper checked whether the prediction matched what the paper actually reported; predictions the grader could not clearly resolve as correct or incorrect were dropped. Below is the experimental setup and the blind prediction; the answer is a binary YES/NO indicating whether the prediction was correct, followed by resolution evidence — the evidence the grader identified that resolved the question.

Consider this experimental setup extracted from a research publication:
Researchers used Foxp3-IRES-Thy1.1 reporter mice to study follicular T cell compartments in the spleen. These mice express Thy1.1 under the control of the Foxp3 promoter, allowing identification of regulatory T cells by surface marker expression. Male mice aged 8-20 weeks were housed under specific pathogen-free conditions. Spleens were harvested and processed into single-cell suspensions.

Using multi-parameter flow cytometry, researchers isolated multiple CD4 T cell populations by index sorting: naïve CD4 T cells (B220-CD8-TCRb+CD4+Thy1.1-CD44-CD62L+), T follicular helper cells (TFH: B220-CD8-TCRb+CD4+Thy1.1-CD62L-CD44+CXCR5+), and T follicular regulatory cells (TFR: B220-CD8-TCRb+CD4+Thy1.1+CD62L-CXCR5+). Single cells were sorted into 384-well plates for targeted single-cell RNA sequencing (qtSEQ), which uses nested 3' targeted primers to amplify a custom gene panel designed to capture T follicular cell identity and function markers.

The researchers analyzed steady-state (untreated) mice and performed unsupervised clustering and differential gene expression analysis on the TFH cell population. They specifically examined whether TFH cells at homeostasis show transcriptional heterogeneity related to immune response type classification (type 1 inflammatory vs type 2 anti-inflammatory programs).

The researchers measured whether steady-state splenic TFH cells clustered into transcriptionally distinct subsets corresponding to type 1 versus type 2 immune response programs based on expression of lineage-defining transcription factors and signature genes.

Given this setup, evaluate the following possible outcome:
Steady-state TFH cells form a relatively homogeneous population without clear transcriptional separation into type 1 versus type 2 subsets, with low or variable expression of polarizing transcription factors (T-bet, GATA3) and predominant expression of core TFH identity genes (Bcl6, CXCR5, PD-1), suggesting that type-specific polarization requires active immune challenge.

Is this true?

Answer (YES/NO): NO